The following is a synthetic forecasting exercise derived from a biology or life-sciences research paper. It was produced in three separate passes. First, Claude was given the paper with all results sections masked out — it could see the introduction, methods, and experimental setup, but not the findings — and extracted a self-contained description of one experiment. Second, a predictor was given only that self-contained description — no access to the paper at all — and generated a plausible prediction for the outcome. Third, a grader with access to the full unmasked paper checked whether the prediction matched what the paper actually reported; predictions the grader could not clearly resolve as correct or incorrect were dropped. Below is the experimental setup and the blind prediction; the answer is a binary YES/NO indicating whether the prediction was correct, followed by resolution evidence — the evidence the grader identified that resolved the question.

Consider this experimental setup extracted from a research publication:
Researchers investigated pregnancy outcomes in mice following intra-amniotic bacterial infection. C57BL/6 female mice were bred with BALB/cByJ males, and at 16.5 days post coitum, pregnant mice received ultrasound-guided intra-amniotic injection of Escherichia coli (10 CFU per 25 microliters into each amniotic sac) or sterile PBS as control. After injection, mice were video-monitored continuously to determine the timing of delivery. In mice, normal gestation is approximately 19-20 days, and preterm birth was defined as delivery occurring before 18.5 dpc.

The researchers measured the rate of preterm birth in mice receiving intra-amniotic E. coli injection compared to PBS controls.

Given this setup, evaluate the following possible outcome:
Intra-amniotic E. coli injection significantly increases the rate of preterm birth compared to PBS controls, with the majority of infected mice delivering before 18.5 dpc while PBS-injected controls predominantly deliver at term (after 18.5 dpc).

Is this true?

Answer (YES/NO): YES